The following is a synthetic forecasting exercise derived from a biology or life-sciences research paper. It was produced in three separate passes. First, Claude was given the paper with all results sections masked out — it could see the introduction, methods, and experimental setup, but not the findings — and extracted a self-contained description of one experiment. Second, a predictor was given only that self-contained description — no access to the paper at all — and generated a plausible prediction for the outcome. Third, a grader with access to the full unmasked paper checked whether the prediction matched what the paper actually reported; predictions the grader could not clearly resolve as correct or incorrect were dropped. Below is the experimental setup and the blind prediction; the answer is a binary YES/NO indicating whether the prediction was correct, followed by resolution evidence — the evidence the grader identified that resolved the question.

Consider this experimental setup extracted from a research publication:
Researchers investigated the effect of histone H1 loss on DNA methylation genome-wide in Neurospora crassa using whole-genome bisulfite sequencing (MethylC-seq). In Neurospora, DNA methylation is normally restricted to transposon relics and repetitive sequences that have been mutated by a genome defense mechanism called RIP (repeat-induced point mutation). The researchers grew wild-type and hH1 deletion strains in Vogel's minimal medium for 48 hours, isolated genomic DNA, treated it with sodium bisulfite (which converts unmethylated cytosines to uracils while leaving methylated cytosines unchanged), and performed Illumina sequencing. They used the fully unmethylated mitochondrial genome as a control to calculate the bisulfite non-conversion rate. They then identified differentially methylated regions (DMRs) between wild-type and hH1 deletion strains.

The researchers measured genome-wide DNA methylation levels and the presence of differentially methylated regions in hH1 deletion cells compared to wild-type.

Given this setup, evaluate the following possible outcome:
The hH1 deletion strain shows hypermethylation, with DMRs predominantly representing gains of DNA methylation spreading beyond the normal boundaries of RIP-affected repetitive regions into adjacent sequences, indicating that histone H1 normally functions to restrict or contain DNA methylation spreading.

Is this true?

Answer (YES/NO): NO